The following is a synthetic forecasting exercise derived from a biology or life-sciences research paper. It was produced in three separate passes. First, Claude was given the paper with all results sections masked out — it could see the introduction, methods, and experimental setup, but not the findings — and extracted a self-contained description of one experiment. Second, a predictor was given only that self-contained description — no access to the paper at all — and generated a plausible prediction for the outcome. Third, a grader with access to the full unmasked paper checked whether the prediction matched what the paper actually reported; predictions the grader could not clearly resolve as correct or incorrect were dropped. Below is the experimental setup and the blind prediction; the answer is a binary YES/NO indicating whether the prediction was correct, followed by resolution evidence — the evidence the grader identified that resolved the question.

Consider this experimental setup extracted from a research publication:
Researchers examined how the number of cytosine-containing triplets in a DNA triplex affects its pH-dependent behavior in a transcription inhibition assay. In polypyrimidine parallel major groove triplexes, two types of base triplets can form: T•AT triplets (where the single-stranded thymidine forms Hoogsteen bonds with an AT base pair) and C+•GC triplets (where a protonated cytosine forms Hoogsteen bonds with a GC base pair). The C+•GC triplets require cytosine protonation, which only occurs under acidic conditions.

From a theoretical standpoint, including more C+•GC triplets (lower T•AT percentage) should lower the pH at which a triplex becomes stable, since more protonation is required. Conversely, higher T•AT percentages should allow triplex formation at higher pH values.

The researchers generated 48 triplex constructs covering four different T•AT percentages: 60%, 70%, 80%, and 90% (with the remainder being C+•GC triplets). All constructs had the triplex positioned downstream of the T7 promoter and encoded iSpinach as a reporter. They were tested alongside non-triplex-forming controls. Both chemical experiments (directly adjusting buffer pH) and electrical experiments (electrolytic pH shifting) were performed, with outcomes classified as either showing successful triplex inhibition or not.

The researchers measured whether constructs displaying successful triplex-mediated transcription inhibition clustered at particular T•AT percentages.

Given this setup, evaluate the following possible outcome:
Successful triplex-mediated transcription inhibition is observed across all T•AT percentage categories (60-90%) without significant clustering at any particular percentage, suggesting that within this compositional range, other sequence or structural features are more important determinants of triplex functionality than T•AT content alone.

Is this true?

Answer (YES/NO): YES